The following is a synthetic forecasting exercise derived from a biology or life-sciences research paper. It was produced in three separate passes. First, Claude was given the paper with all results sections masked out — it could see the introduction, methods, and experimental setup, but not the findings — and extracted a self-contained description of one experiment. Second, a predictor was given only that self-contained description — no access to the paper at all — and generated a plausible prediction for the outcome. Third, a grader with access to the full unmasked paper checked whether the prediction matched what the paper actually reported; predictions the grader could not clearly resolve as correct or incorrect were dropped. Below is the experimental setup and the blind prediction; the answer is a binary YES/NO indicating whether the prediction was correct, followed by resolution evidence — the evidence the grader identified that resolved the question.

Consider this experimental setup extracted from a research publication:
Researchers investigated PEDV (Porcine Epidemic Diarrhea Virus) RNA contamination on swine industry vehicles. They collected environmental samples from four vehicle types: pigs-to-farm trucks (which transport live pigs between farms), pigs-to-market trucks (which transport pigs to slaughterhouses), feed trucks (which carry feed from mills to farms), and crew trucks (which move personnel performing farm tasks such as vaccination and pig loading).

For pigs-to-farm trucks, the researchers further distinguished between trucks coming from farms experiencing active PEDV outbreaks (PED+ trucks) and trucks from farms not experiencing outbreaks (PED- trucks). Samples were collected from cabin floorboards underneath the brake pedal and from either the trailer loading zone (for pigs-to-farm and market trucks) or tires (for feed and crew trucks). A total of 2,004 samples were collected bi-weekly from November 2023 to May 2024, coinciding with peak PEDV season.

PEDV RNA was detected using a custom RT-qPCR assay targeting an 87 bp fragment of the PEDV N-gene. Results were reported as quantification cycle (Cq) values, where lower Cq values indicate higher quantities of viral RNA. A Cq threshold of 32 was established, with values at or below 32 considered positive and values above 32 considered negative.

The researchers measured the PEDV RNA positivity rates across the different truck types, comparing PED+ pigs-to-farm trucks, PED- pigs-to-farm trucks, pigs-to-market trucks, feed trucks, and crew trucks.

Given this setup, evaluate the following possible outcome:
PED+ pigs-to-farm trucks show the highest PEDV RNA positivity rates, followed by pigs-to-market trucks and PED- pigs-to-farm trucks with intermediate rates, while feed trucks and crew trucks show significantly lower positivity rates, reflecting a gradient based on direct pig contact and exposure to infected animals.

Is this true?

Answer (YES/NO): NO